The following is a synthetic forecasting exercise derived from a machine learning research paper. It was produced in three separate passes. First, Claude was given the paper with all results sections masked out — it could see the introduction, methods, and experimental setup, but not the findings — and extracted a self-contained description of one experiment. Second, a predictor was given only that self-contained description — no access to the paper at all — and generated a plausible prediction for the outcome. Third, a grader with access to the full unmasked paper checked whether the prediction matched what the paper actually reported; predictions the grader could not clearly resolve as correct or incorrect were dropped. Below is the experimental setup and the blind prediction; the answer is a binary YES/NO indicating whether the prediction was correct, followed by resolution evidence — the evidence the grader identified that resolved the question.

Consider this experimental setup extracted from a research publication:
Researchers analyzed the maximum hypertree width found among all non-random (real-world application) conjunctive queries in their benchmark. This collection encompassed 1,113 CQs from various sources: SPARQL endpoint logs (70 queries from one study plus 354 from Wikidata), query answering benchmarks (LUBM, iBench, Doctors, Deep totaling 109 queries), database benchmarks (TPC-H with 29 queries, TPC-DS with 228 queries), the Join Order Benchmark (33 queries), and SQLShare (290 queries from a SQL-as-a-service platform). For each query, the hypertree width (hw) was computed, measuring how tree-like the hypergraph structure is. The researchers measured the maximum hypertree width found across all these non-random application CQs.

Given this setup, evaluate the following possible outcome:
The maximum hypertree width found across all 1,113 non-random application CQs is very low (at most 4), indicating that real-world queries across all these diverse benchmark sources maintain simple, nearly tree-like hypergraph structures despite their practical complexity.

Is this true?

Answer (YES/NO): YES